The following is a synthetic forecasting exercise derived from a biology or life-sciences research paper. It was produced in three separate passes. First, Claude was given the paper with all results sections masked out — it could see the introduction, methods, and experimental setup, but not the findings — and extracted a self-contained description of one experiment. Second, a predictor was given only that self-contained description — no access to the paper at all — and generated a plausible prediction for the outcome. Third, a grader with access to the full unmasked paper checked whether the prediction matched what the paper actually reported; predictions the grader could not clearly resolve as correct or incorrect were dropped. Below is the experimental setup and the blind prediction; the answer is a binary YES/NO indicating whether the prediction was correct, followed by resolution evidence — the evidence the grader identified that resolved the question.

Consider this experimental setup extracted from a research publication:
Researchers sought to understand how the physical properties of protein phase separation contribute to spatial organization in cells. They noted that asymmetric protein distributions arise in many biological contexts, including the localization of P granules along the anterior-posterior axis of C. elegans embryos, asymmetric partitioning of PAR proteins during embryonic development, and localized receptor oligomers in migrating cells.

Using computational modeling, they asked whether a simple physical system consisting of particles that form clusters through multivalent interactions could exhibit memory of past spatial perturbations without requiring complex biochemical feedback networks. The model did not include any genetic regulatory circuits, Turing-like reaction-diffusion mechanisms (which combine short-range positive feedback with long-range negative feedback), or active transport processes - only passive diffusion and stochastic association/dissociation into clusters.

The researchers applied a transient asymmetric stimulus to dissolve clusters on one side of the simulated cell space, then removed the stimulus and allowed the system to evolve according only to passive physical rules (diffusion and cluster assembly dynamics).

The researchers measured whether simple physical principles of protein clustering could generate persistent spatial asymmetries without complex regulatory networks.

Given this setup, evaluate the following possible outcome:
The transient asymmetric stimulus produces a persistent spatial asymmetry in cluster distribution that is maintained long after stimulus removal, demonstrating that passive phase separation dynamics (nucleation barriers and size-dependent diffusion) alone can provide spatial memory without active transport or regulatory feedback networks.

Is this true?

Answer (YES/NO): YES